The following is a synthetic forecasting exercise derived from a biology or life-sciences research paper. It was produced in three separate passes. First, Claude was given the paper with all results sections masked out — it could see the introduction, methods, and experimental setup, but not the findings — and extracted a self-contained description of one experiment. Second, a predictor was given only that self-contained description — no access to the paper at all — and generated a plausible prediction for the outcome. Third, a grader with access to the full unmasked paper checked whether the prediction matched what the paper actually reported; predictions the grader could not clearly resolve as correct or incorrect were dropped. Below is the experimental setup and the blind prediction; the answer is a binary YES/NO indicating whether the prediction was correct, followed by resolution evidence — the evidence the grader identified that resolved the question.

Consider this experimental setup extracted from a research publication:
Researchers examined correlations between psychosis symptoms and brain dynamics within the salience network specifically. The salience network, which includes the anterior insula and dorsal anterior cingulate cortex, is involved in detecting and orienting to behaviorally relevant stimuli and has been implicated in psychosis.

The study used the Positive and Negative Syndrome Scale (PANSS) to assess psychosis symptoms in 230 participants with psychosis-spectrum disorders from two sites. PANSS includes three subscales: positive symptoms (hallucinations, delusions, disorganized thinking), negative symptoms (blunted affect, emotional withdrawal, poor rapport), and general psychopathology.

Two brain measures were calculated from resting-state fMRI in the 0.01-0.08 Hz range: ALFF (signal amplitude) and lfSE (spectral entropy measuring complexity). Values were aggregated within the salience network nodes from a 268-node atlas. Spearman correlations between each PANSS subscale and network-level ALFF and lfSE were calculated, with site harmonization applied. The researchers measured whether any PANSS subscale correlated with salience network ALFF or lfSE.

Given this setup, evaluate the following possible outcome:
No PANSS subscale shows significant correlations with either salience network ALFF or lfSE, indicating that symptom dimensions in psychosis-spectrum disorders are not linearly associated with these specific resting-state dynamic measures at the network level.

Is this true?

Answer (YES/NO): YES